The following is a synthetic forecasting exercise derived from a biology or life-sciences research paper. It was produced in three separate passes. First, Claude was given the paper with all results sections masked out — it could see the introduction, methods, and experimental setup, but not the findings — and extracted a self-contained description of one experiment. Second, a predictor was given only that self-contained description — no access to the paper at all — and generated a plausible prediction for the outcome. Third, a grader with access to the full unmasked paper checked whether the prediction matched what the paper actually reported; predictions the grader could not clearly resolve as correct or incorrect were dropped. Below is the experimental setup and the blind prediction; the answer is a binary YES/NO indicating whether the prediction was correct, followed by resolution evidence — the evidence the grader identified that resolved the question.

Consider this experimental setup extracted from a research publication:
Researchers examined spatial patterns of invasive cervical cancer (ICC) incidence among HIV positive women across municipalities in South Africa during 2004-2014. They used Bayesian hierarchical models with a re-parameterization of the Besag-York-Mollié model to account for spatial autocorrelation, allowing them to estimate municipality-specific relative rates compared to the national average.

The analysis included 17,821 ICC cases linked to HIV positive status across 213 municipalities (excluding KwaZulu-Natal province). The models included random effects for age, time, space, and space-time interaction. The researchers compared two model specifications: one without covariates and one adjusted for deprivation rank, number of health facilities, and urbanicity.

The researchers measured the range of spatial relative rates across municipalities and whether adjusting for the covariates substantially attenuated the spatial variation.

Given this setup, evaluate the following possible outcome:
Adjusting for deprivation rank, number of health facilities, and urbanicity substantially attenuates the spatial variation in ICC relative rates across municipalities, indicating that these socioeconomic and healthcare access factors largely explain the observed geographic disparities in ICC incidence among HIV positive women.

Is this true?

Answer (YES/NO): NO